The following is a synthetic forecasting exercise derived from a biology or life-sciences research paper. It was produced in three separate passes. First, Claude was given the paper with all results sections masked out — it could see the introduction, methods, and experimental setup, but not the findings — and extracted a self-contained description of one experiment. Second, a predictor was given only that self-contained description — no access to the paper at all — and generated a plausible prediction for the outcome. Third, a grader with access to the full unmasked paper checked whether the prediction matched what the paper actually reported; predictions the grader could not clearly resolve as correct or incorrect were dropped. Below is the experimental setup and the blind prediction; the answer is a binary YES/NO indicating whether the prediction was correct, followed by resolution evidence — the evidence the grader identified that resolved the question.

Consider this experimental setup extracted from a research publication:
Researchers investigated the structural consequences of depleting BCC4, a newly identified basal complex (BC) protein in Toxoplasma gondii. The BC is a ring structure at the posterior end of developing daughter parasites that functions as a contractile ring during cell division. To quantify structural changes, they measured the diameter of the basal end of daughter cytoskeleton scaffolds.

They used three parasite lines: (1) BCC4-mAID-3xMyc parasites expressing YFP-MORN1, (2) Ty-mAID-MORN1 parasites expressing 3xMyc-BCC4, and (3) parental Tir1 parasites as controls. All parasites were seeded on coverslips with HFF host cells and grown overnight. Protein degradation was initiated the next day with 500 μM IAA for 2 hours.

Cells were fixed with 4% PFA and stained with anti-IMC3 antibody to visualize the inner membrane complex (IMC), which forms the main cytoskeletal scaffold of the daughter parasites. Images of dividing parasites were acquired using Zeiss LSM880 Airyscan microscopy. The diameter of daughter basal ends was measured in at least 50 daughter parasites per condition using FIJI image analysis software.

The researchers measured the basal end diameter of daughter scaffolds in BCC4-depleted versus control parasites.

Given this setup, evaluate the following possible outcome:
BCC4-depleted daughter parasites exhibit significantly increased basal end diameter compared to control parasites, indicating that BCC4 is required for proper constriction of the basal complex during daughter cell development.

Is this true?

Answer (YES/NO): YES